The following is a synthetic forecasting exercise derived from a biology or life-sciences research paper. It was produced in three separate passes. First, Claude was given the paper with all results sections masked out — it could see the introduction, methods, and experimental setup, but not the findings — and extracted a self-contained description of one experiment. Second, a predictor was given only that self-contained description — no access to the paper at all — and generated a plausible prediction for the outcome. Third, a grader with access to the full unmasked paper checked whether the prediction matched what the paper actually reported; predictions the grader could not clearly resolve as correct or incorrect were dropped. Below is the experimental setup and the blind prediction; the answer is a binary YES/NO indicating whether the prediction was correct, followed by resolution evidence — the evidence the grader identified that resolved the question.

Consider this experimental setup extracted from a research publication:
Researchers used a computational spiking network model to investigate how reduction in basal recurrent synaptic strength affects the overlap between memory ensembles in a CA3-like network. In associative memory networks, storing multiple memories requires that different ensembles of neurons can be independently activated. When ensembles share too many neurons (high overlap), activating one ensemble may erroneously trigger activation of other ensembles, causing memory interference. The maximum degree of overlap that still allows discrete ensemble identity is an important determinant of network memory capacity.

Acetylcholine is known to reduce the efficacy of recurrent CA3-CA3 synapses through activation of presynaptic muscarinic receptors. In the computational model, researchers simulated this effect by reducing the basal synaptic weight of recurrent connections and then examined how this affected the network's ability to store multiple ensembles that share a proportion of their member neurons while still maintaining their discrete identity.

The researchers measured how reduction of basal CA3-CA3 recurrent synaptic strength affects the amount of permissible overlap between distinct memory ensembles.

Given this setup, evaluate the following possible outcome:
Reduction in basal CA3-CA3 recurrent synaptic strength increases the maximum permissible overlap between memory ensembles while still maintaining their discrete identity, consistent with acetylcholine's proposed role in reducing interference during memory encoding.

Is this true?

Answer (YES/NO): YES